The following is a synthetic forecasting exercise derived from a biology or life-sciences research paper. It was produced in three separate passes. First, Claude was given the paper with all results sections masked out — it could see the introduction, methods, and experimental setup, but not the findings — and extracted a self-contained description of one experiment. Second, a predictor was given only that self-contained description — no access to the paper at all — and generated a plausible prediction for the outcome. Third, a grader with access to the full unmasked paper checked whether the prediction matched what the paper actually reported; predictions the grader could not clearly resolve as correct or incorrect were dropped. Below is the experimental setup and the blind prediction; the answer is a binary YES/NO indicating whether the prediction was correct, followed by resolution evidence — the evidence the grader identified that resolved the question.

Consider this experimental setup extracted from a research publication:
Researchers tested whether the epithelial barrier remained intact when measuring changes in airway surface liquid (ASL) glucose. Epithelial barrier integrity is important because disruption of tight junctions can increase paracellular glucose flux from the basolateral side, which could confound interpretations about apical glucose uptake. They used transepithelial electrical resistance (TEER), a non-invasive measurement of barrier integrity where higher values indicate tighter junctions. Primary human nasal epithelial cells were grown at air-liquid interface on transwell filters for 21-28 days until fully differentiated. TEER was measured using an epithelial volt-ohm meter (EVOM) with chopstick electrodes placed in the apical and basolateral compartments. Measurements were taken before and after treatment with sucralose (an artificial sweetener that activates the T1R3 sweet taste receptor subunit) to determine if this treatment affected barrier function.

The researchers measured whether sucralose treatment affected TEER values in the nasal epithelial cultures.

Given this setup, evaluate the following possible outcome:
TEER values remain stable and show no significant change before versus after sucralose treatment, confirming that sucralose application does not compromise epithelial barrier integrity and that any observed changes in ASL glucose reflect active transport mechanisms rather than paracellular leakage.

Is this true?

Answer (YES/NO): YES